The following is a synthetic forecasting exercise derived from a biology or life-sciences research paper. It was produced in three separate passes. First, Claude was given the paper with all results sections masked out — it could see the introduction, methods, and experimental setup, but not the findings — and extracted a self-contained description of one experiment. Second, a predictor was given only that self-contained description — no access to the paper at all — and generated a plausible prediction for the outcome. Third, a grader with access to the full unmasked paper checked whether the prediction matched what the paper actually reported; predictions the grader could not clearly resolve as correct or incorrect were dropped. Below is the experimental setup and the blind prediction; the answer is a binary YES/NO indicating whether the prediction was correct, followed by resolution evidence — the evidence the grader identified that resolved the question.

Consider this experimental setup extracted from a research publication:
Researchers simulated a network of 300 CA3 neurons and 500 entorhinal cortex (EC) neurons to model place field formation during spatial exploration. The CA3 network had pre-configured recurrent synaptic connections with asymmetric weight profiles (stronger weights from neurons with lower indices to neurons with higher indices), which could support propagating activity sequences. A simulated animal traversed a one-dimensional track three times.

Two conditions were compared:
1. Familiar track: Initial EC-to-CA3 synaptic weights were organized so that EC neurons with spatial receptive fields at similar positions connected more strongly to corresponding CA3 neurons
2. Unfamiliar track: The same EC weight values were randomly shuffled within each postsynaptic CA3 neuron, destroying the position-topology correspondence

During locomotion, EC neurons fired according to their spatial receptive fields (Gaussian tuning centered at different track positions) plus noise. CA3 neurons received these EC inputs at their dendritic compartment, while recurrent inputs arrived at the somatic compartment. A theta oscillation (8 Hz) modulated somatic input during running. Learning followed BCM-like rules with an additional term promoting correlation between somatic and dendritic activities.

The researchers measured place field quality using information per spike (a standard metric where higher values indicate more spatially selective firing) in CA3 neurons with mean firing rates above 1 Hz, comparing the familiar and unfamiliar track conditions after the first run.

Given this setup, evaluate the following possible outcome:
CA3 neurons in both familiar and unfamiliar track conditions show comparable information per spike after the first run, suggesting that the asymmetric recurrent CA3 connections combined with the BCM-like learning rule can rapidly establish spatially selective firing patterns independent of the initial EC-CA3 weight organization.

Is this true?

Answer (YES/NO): NO